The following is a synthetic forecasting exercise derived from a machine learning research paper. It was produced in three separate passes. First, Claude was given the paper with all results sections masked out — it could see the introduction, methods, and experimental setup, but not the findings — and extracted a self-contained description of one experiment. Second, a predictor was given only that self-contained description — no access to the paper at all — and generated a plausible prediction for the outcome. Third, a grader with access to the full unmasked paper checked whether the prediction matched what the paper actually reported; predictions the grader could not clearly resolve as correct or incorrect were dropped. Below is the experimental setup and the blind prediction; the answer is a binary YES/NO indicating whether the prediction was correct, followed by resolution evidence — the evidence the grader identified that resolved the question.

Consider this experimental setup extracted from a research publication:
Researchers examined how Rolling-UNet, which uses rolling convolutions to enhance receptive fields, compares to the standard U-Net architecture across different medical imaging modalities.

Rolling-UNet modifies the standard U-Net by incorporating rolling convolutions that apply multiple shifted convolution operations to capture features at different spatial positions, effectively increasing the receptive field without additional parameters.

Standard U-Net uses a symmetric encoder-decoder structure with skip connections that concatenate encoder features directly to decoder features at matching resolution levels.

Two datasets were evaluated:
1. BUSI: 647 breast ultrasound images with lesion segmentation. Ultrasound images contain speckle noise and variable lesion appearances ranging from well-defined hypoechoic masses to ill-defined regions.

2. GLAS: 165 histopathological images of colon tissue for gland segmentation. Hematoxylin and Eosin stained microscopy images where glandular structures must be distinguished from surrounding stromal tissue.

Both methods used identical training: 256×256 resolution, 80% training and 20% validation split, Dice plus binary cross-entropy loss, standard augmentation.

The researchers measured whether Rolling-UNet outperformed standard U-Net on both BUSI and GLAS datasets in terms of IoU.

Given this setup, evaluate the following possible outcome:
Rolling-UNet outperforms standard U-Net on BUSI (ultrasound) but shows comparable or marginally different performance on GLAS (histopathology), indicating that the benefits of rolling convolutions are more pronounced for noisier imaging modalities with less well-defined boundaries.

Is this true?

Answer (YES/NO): YES